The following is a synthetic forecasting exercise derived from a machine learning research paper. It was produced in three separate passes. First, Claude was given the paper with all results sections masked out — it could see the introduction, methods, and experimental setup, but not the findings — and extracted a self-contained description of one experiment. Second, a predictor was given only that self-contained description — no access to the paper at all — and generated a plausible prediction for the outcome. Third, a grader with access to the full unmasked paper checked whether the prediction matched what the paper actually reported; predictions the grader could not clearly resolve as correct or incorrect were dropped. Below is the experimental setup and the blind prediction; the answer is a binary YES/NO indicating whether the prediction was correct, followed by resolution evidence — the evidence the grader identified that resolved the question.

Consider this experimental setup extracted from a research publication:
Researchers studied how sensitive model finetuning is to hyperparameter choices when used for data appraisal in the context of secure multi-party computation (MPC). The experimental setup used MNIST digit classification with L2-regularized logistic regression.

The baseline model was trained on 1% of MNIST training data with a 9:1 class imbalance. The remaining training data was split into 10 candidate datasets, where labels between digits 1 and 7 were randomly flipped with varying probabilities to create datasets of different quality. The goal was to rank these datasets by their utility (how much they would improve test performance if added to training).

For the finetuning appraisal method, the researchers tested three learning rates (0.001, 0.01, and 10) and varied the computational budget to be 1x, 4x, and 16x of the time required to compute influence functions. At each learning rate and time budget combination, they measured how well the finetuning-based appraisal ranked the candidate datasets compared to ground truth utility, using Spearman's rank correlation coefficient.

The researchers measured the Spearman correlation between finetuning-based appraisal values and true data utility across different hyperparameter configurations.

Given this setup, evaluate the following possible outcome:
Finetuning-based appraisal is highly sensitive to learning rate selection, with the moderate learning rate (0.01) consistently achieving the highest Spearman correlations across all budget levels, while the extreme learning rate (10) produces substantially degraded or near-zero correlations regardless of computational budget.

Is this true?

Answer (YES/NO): NO